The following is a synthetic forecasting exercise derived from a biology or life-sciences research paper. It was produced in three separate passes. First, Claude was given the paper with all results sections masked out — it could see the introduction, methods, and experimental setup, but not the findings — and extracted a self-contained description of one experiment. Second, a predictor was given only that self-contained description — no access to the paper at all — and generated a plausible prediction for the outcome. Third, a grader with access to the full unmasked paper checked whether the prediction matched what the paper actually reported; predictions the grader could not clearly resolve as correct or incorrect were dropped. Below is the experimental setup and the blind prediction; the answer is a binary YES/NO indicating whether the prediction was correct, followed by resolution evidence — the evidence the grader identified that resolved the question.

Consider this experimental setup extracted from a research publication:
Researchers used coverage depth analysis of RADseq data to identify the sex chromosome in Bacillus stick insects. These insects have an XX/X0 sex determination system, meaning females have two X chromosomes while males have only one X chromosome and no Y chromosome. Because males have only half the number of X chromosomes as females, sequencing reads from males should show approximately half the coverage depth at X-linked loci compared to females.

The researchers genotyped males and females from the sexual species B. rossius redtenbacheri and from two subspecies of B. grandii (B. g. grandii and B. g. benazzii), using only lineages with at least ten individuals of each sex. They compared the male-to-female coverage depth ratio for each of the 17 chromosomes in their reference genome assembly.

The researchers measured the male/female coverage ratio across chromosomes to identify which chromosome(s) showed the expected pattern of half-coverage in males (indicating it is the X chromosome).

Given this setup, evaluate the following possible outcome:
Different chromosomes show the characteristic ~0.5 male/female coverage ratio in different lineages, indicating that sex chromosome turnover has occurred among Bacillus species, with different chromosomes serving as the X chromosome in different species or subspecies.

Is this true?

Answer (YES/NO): NO